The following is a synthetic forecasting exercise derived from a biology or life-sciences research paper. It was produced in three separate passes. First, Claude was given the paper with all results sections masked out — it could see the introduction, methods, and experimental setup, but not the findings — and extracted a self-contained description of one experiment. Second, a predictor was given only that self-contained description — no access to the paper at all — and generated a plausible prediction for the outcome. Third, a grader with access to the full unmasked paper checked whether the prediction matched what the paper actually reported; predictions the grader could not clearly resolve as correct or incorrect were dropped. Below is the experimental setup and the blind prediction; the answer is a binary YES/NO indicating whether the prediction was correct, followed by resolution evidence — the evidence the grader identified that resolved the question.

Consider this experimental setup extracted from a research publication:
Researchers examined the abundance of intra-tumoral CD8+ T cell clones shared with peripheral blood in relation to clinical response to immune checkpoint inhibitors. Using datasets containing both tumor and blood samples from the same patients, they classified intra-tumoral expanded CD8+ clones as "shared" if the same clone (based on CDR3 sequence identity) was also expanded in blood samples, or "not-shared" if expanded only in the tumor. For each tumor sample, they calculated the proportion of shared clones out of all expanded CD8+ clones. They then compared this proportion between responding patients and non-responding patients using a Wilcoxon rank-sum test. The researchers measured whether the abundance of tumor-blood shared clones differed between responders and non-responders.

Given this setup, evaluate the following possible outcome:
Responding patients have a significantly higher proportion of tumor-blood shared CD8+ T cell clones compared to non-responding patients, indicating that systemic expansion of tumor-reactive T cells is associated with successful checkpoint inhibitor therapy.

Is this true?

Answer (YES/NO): NO